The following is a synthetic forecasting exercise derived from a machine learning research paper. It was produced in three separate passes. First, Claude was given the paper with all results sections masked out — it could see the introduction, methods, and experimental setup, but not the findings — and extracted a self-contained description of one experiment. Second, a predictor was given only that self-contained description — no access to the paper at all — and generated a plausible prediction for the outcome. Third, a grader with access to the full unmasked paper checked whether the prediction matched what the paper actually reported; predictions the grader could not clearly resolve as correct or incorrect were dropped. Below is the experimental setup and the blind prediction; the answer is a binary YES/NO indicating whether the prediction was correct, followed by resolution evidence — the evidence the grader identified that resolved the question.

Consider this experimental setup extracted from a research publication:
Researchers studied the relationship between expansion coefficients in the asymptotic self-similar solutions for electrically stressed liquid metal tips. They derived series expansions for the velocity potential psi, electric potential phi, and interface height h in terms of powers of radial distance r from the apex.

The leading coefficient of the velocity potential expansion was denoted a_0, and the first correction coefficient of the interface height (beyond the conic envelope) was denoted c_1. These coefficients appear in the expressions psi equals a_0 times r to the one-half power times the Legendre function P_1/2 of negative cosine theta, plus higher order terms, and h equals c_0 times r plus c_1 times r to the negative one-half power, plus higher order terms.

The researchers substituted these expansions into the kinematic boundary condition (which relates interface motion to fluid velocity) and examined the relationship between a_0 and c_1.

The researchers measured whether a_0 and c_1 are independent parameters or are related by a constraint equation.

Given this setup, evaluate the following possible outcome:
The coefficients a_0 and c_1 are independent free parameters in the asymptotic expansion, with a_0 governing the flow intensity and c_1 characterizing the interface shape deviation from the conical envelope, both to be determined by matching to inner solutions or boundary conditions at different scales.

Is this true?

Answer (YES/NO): NO